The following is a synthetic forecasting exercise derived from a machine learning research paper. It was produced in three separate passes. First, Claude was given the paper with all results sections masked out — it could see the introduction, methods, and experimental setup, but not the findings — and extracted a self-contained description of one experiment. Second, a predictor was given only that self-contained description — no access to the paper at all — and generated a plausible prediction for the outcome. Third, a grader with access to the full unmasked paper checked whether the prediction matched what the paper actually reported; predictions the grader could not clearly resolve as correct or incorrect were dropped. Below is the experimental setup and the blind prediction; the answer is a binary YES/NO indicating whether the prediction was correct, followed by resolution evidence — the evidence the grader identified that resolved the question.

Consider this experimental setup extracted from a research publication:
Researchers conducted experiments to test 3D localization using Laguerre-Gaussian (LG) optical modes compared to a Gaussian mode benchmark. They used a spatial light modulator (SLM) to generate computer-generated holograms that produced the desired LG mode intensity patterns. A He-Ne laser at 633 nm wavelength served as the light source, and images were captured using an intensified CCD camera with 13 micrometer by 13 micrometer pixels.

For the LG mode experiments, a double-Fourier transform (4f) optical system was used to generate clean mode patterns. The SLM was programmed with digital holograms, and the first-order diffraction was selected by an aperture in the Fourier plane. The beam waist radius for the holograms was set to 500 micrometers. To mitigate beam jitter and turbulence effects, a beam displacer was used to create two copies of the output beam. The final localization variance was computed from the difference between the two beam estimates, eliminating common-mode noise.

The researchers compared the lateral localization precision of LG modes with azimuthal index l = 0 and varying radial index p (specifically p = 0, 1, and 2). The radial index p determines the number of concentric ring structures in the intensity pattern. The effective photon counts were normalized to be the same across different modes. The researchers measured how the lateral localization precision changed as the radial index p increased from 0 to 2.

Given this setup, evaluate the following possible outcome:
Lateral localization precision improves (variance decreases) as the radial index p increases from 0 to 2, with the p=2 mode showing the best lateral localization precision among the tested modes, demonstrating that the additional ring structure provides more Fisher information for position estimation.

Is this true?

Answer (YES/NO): YES